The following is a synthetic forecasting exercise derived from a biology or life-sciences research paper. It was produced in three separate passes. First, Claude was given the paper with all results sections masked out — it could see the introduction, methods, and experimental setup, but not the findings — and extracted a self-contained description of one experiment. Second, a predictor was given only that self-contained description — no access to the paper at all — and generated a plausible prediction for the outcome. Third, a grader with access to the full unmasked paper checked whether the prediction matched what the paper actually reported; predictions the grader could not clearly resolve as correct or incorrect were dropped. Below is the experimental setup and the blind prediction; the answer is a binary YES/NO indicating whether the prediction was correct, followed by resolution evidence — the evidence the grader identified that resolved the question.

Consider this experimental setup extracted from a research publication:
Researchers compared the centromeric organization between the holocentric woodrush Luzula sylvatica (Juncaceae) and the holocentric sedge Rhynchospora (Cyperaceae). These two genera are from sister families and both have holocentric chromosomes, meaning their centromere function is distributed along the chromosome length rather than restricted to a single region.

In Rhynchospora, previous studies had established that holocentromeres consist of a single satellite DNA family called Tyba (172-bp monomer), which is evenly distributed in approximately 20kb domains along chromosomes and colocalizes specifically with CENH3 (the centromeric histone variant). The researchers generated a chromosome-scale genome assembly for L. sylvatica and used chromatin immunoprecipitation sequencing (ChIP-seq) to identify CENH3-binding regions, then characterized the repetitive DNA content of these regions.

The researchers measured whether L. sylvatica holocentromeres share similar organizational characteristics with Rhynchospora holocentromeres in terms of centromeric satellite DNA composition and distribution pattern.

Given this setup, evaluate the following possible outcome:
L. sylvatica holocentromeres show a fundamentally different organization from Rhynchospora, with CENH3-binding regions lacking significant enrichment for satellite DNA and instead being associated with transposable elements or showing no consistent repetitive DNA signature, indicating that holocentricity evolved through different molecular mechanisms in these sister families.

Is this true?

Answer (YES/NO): NO